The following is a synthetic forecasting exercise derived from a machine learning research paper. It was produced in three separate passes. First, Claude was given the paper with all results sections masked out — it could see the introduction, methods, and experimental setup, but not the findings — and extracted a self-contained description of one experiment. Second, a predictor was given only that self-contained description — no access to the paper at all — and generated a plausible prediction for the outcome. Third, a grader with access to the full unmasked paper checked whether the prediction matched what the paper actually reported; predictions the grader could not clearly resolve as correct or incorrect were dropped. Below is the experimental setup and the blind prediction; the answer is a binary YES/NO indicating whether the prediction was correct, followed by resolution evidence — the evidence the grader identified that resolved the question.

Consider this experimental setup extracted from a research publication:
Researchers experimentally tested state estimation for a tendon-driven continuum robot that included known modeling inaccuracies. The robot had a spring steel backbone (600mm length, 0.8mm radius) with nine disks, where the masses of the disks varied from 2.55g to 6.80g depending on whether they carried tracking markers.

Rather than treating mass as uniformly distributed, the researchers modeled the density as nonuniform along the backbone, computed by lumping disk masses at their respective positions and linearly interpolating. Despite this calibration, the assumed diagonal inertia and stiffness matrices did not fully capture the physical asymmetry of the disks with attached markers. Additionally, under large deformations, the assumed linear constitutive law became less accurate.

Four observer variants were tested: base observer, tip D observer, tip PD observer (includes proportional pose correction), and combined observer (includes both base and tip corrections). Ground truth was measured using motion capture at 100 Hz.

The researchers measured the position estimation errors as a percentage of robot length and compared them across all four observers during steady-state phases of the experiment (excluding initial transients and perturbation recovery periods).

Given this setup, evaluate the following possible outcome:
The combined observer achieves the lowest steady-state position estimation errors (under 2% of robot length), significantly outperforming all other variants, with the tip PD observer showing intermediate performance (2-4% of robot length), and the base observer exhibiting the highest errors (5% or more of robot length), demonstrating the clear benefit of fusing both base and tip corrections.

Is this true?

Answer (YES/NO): NO